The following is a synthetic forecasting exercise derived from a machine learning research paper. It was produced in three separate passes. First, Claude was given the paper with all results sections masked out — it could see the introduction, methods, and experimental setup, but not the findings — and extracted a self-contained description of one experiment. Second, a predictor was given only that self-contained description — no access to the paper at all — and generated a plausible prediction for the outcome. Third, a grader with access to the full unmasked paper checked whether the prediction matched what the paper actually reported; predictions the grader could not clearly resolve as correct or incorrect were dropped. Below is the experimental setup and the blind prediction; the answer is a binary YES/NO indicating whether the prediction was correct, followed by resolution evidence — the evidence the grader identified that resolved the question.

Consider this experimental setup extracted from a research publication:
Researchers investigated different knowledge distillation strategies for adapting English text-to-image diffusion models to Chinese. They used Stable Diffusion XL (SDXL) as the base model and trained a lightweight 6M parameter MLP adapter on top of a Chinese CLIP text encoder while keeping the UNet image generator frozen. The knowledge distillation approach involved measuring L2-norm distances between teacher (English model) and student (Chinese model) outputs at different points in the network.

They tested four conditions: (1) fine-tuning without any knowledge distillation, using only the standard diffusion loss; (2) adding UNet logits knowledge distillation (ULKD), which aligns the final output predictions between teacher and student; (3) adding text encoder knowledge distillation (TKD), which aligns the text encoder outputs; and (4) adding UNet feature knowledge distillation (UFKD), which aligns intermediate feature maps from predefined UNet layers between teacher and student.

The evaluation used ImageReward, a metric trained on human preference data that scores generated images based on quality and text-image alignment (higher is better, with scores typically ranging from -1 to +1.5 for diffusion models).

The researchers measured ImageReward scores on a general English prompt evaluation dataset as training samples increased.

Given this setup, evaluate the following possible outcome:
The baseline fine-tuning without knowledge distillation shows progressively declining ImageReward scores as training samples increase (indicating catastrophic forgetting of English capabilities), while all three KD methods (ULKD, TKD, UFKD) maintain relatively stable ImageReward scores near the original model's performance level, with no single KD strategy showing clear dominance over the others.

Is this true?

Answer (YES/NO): NO